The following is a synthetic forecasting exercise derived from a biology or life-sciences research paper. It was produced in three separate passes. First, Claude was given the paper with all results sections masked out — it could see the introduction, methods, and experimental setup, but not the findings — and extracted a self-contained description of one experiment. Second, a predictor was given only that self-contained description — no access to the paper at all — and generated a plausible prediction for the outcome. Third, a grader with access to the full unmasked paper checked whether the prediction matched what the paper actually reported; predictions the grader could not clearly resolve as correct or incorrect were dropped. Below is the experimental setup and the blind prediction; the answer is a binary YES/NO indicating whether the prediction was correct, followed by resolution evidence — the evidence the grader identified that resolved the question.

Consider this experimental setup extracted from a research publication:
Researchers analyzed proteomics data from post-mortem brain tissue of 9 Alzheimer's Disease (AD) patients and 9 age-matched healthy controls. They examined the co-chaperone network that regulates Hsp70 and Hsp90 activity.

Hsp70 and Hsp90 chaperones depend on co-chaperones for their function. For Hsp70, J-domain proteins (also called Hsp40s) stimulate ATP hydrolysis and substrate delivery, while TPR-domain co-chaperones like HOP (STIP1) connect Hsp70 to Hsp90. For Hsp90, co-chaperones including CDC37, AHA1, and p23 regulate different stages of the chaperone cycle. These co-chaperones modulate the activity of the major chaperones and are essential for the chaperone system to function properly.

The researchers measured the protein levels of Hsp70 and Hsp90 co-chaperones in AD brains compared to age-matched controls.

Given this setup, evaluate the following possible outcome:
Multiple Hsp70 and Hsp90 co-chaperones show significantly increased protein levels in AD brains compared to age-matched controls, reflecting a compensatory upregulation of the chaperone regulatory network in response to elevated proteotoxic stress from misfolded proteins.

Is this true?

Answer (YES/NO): NO